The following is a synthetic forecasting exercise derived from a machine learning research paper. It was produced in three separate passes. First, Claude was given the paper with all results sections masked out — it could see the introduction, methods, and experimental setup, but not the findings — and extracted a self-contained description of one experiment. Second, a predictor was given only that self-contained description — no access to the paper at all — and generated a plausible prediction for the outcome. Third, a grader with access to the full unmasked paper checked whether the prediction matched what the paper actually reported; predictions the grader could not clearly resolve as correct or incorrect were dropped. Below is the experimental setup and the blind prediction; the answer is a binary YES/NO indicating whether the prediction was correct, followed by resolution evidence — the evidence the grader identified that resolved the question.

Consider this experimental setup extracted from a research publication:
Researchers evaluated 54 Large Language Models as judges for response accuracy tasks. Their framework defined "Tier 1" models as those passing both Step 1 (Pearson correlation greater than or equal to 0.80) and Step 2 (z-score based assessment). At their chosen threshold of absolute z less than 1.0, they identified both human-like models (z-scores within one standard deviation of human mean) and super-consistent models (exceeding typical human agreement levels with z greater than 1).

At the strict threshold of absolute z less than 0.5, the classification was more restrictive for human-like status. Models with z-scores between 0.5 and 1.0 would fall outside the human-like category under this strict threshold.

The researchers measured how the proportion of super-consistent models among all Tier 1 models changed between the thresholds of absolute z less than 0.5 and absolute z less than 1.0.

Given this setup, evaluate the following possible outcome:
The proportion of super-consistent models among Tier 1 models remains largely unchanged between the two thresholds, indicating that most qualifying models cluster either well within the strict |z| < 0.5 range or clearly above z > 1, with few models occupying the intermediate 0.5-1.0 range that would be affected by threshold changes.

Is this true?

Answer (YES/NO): NO